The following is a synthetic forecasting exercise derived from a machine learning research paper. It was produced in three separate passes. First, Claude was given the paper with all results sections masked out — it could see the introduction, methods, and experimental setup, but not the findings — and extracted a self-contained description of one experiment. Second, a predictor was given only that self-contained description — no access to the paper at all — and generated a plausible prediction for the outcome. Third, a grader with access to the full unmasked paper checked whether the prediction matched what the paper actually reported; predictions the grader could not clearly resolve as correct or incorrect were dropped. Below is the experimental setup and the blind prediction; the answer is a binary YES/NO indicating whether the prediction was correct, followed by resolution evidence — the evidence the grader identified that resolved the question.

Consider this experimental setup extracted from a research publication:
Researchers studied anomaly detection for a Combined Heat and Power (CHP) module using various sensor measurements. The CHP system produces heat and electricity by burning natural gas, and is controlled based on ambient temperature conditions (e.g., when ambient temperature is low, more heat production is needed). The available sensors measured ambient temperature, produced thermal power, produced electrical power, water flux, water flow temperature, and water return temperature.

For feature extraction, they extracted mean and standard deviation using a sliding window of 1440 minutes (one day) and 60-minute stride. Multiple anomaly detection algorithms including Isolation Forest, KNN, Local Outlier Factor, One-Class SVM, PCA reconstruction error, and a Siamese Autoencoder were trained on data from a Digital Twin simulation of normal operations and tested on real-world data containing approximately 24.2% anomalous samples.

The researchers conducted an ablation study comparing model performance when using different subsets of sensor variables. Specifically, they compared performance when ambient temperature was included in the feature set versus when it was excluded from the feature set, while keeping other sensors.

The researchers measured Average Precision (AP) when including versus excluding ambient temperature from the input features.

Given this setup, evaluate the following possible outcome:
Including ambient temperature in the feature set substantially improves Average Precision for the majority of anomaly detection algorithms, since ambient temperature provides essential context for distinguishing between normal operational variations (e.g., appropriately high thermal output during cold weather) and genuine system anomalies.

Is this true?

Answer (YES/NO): YES